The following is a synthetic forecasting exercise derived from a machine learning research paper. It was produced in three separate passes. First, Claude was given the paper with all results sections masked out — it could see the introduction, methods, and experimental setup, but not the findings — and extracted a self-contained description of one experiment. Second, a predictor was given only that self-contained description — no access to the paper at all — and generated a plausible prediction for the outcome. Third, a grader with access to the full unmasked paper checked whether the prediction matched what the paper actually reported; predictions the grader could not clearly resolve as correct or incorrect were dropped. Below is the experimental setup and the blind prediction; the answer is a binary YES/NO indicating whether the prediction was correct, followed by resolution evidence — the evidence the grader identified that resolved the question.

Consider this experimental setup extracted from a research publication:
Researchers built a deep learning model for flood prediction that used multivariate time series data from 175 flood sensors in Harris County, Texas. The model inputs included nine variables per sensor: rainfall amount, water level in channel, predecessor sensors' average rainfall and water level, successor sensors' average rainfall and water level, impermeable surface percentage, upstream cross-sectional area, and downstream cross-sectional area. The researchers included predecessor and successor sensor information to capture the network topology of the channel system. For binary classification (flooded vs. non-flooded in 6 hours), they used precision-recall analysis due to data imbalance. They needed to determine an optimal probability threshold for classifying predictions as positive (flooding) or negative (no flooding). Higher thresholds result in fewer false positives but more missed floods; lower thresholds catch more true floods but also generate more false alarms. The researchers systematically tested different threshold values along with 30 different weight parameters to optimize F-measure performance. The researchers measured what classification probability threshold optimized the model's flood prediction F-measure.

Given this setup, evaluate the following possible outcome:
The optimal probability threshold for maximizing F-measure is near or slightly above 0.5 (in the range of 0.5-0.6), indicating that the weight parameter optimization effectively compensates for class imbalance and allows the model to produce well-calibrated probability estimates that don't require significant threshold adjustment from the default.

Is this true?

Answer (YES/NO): YES